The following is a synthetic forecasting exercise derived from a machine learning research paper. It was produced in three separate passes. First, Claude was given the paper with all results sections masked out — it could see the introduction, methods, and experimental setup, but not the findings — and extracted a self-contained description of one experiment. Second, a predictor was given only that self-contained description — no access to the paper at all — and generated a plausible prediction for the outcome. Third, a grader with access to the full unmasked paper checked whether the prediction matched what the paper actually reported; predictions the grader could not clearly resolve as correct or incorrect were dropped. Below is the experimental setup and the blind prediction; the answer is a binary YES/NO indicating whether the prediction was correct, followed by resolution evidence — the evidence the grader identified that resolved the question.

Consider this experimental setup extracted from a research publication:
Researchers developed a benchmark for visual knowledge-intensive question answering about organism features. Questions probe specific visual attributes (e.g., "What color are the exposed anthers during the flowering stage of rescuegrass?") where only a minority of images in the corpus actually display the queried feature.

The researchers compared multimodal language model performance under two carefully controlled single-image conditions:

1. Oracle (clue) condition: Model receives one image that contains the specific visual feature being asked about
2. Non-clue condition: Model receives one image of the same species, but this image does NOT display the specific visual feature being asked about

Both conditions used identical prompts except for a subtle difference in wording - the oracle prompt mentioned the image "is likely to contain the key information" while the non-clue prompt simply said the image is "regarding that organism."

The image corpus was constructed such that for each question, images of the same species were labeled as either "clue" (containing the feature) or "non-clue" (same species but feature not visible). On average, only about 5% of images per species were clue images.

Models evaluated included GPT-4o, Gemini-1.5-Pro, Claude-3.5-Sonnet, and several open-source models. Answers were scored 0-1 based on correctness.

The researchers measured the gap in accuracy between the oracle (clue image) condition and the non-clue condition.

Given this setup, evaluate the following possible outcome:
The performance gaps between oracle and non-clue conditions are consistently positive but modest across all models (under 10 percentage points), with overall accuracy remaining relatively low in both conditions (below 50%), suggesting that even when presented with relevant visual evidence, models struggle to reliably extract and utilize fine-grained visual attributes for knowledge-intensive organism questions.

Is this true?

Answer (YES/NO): NO